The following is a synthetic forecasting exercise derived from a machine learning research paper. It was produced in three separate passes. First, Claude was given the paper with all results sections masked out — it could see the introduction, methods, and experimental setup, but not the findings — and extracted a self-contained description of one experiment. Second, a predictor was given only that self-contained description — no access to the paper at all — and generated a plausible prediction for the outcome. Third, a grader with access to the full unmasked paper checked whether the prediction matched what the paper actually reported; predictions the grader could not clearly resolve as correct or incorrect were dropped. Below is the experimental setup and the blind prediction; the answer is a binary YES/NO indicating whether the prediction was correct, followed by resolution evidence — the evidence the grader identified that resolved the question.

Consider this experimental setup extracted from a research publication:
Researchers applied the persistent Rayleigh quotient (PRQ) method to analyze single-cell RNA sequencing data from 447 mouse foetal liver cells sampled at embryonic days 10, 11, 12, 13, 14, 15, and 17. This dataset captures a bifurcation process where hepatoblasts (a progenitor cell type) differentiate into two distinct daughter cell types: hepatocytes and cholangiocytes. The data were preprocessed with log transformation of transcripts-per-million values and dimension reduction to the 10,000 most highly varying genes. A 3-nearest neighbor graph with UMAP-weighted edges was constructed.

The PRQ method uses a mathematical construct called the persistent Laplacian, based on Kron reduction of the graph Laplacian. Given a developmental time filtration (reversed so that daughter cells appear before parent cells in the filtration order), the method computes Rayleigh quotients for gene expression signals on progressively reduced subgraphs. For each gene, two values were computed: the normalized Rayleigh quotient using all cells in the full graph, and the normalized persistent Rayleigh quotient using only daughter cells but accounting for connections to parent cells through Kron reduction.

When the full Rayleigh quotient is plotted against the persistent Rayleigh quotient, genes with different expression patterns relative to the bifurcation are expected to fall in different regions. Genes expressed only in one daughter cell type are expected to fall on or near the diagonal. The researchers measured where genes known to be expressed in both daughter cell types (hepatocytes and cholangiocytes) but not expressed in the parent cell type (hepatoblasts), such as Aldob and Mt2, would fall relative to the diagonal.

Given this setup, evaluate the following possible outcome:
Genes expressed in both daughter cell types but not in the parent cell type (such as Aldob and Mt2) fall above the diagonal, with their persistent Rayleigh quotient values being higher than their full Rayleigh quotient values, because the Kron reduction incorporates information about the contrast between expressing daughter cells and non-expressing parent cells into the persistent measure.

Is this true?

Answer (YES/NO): NO